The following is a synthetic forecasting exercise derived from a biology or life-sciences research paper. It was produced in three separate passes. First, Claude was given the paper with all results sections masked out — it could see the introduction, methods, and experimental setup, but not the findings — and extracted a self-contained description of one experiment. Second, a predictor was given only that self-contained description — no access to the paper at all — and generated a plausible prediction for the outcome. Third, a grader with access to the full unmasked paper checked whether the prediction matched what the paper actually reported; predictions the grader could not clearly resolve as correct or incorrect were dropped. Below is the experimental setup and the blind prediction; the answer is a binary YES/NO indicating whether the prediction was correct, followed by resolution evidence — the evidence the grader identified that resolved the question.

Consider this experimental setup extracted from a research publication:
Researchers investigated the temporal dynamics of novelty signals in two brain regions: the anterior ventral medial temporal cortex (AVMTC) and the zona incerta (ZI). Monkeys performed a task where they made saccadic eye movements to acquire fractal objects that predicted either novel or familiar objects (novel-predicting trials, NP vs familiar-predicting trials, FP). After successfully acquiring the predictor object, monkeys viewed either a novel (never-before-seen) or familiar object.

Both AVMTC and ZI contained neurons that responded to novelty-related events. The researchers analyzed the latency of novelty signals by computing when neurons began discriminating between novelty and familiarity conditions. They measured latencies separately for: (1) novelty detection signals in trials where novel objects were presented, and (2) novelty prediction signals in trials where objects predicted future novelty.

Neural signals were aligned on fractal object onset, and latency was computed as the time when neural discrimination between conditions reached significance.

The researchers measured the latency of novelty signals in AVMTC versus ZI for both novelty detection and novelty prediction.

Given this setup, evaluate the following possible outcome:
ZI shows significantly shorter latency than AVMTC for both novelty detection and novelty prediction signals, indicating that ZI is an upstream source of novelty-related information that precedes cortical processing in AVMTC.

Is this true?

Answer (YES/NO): NO